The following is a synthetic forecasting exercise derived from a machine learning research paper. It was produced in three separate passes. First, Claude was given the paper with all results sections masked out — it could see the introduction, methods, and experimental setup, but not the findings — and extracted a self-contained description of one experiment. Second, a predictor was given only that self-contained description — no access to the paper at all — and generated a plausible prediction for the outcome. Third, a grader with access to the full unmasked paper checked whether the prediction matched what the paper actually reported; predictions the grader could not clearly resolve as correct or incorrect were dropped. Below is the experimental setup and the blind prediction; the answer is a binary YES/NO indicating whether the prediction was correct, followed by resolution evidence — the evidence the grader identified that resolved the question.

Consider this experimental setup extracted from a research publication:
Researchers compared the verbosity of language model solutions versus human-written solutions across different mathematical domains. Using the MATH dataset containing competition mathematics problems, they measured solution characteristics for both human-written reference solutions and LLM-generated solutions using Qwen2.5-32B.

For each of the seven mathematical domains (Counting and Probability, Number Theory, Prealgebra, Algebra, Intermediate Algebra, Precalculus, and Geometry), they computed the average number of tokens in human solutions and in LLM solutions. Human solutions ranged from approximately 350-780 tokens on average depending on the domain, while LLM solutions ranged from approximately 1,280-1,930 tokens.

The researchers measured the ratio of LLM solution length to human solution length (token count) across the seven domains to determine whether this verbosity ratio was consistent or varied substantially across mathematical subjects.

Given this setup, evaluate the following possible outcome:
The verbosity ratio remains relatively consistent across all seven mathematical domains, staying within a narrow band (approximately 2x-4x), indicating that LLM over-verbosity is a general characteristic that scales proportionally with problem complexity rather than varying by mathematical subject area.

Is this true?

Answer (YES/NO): NO